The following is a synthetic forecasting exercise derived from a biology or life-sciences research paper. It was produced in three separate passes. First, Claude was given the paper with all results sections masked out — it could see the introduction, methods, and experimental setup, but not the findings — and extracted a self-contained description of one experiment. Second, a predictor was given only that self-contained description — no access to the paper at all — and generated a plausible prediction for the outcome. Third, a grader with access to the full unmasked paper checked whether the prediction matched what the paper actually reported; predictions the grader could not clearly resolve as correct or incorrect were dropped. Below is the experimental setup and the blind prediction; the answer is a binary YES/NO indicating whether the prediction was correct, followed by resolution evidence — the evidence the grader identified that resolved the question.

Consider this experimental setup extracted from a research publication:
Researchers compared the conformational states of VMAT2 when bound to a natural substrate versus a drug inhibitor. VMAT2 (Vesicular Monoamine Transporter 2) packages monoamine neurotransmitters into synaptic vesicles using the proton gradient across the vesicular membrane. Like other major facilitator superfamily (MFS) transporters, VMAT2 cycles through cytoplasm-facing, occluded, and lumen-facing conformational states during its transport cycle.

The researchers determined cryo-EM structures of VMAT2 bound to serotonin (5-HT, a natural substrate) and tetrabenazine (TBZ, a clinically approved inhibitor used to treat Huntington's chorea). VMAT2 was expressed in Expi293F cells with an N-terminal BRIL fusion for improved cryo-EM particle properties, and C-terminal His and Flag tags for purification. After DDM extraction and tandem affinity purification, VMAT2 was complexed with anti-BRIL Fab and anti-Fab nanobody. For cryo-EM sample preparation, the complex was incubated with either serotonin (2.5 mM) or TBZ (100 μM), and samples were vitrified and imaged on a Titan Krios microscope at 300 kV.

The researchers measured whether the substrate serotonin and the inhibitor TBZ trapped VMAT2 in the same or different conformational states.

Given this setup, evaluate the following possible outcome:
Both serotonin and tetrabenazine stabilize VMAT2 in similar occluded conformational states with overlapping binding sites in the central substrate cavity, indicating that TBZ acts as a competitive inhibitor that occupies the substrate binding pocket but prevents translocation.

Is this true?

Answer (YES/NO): NO